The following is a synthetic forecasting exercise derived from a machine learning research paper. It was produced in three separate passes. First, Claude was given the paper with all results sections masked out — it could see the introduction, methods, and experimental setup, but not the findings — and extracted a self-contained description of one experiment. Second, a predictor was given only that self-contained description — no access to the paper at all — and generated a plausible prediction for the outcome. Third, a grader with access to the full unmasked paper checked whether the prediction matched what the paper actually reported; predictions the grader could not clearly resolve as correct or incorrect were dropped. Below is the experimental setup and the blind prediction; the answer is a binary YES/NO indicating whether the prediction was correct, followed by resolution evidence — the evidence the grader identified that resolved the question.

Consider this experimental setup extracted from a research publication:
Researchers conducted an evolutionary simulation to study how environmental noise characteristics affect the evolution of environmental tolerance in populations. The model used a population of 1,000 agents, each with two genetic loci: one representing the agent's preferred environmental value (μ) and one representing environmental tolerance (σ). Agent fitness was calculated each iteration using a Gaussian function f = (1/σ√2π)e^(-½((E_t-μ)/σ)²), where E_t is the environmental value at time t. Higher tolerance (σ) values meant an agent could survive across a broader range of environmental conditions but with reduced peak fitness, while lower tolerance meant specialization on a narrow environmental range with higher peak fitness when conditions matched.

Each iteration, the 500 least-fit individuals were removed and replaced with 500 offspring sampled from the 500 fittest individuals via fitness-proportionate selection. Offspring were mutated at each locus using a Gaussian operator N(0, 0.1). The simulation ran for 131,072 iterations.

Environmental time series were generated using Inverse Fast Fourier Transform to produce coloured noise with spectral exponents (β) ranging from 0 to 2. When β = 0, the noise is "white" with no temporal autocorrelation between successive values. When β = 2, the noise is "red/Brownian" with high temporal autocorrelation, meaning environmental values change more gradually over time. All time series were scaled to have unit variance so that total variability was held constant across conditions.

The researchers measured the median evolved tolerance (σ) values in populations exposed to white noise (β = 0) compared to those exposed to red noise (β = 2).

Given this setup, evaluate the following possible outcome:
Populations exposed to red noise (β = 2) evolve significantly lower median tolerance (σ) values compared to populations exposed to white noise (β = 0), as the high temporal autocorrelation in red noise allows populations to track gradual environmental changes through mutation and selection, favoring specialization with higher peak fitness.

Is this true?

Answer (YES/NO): YES